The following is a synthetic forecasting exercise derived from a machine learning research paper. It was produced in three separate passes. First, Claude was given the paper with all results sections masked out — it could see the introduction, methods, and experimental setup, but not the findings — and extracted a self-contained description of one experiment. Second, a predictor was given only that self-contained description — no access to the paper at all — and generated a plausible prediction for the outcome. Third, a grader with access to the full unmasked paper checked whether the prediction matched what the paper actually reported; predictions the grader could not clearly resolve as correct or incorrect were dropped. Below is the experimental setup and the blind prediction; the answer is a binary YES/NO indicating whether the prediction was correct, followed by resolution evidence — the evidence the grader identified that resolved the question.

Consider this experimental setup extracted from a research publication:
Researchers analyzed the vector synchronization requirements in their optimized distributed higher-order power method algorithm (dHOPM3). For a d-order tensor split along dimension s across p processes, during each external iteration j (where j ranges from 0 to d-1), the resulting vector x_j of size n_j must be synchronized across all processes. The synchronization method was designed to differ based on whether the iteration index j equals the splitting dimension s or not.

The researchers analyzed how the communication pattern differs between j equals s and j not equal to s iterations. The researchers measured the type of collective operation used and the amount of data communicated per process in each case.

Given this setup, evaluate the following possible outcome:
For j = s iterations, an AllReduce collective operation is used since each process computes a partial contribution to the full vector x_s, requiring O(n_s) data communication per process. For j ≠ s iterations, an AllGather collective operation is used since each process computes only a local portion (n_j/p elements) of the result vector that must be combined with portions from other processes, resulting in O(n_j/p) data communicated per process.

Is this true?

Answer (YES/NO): NO